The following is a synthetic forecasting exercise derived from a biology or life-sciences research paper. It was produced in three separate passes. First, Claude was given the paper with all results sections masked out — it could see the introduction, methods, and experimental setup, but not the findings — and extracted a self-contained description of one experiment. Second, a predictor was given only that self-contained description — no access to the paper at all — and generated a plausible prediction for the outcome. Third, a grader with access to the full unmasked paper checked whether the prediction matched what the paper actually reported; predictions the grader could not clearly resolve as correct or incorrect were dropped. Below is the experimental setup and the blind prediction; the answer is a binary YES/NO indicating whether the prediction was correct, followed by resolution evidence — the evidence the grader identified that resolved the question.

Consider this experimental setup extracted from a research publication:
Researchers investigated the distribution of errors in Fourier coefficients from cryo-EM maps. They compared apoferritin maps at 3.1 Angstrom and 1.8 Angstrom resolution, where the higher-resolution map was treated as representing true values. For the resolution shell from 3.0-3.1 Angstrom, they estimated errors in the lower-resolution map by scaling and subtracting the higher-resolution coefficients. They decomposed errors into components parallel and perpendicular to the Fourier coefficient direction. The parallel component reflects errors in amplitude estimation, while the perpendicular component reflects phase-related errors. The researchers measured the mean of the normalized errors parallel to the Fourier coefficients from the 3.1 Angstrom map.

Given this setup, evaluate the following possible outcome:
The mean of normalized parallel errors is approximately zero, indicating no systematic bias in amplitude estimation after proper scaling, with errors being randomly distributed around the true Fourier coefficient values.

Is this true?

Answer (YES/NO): NO